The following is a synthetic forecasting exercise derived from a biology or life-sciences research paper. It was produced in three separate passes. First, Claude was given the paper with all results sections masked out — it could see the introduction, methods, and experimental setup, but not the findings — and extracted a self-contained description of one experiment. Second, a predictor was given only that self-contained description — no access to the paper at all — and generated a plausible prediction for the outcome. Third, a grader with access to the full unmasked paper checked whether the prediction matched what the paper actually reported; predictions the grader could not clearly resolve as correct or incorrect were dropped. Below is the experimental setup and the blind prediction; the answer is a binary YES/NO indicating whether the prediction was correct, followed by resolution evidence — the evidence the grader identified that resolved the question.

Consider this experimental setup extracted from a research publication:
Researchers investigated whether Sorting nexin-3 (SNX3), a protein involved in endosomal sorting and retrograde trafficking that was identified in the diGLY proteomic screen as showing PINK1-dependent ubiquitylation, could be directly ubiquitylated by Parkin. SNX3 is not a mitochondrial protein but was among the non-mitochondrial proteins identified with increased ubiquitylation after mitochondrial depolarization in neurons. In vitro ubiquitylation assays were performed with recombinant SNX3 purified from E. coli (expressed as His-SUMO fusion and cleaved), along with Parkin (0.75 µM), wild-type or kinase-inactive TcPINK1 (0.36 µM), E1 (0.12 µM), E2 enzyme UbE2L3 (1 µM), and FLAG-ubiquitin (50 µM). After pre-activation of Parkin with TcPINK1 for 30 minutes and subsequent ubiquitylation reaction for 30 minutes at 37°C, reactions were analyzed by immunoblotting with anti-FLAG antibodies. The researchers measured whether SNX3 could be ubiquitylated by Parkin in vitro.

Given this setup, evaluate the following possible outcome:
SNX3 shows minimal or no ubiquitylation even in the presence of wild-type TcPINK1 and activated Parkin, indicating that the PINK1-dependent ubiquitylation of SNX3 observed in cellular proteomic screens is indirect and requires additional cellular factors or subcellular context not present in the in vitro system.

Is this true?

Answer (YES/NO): YES